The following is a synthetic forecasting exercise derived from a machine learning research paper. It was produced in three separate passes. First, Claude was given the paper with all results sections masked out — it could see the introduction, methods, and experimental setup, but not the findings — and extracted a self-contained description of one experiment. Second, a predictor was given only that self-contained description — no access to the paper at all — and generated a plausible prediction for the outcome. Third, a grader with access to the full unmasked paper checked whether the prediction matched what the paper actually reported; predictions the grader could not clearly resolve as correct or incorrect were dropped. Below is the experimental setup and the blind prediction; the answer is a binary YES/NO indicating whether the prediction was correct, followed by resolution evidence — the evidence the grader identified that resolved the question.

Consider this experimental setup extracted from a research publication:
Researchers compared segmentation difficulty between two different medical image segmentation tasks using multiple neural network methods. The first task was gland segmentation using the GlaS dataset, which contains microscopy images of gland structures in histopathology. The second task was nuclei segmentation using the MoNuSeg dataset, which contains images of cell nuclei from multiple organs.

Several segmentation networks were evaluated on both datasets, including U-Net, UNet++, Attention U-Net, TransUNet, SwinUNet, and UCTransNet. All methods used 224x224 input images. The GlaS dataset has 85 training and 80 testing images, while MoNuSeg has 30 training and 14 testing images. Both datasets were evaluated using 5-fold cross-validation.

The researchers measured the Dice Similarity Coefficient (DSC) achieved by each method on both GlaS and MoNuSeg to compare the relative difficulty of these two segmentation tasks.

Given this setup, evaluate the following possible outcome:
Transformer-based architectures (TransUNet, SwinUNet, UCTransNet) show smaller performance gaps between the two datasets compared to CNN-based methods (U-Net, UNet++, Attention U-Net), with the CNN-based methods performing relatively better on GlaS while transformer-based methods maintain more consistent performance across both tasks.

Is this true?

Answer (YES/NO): NO